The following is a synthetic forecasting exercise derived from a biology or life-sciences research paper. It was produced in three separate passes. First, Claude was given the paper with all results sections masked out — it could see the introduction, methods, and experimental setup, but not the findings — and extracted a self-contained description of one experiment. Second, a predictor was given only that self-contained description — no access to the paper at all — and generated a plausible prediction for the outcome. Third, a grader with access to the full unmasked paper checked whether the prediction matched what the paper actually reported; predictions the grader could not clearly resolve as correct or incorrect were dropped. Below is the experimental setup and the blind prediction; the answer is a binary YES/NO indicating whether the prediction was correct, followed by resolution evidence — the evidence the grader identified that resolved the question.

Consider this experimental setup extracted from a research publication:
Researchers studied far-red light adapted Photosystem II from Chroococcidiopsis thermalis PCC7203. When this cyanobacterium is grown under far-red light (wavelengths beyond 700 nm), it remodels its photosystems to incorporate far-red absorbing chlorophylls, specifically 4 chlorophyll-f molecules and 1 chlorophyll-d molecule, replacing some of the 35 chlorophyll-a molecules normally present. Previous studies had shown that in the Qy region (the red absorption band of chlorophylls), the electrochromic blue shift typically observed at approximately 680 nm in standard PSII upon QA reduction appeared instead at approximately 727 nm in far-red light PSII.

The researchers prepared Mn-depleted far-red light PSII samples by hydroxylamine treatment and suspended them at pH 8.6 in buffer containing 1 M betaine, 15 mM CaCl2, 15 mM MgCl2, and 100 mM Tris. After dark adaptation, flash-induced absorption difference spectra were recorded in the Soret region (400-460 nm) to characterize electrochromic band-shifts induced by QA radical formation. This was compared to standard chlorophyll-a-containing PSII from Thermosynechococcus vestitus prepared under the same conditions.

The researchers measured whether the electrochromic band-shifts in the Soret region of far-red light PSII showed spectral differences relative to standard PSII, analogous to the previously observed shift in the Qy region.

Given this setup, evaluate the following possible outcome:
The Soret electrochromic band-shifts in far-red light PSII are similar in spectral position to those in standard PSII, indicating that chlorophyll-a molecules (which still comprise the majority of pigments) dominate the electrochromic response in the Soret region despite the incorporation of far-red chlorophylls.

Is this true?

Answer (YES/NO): YES